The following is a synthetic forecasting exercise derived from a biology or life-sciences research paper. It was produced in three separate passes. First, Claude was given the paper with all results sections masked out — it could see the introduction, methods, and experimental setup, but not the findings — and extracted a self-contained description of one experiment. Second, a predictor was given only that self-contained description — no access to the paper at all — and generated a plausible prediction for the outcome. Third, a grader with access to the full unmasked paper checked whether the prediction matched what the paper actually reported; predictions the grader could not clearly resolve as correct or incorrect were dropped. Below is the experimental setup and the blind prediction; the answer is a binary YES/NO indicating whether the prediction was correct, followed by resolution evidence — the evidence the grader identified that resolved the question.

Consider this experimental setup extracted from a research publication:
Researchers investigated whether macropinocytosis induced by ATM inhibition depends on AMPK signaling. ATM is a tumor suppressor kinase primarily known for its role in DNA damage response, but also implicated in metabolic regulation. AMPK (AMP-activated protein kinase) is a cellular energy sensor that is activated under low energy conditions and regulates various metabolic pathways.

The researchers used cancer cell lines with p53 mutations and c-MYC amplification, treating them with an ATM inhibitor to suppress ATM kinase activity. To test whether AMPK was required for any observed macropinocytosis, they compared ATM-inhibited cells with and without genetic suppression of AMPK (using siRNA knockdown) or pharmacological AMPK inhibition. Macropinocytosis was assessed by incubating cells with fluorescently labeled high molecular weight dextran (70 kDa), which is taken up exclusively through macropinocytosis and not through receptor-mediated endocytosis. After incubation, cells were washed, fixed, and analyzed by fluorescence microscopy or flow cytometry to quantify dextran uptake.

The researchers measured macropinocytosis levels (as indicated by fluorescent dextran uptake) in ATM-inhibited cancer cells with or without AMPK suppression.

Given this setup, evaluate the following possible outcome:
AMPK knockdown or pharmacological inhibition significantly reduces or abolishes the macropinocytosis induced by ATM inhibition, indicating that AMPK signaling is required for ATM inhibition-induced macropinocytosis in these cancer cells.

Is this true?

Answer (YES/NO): YES